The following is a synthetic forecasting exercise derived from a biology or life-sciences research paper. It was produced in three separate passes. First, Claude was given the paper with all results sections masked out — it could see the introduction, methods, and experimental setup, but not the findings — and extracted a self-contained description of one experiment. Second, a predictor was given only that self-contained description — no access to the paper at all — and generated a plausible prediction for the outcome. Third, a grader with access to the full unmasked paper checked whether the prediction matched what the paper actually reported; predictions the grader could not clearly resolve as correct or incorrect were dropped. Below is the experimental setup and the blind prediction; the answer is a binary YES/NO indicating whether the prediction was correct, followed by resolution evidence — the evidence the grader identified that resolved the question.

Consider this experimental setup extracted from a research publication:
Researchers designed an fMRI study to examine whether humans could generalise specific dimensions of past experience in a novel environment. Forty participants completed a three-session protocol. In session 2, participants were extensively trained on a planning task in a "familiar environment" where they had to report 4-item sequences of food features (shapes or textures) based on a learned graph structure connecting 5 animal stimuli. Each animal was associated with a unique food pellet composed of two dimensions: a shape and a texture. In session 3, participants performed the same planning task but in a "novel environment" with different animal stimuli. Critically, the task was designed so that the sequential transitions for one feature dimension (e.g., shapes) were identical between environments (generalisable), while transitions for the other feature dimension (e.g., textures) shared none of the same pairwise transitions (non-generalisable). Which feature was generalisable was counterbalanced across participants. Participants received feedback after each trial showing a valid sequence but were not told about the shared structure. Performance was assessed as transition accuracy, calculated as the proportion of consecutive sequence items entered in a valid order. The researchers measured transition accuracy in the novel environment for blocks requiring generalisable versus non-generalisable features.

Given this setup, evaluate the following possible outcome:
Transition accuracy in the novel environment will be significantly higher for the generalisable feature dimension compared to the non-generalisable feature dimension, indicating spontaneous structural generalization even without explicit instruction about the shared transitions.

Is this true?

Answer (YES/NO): YES